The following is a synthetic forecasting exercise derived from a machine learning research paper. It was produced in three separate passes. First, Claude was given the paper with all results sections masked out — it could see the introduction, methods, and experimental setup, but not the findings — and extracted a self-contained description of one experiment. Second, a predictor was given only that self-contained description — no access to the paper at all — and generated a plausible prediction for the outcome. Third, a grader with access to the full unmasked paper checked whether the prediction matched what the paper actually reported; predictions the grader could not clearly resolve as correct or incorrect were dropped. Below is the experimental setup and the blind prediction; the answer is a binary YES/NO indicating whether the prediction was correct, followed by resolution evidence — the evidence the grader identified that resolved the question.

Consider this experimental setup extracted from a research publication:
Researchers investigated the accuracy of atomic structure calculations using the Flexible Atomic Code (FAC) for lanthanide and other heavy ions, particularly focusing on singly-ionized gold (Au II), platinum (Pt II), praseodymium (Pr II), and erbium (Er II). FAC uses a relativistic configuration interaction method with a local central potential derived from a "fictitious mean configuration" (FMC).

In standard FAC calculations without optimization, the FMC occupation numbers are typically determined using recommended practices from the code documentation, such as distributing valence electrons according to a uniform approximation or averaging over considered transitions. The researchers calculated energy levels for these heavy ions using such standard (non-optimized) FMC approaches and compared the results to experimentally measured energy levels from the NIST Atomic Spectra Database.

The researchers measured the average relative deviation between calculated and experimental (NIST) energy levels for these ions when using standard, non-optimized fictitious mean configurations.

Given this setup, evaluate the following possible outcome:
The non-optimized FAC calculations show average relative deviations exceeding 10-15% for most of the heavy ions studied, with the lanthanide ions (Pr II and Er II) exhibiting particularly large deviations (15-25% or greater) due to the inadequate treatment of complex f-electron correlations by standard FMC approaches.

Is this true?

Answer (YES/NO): YES